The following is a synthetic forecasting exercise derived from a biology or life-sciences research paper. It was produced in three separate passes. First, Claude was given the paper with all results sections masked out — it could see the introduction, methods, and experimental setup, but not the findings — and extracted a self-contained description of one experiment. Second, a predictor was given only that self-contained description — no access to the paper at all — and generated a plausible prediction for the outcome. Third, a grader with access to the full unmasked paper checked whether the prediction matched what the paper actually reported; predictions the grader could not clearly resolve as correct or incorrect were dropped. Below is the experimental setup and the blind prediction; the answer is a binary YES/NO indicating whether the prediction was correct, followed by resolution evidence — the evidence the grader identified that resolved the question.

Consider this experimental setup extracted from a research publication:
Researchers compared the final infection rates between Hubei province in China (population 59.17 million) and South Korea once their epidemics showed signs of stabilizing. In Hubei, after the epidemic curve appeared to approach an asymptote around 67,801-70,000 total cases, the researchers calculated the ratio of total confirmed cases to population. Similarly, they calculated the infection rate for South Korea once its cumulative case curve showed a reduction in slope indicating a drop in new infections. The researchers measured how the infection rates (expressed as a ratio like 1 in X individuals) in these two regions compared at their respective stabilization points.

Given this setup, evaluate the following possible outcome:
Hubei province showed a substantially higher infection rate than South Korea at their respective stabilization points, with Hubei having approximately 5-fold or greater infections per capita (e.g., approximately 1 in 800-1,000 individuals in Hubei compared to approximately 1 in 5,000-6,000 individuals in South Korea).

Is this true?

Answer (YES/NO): YES